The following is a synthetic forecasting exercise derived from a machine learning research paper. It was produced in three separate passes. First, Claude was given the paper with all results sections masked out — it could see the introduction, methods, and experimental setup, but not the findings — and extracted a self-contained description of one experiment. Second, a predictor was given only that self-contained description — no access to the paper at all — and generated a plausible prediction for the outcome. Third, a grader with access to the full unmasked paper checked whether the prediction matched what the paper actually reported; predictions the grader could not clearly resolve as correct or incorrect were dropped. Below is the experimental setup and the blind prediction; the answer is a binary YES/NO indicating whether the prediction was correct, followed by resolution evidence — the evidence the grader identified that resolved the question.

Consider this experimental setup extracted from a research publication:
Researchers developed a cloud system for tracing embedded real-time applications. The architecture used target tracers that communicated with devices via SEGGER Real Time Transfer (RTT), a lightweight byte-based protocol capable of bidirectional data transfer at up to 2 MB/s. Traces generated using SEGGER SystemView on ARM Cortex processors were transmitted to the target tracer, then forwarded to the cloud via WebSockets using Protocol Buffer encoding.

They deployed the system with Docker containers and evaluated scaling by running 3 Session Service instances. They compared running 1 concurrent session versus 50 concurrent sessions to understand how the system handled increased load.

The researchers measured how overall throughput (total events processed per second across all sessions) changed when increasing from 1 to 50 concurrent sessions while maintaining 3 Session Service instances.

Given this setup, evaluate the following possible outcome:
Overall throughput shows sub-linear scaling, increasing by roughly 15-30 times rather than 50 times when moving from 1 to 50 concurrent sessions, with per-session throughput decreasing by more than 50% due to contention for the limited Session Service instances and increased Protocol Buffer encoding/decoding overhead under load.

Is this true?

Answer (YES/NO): NO